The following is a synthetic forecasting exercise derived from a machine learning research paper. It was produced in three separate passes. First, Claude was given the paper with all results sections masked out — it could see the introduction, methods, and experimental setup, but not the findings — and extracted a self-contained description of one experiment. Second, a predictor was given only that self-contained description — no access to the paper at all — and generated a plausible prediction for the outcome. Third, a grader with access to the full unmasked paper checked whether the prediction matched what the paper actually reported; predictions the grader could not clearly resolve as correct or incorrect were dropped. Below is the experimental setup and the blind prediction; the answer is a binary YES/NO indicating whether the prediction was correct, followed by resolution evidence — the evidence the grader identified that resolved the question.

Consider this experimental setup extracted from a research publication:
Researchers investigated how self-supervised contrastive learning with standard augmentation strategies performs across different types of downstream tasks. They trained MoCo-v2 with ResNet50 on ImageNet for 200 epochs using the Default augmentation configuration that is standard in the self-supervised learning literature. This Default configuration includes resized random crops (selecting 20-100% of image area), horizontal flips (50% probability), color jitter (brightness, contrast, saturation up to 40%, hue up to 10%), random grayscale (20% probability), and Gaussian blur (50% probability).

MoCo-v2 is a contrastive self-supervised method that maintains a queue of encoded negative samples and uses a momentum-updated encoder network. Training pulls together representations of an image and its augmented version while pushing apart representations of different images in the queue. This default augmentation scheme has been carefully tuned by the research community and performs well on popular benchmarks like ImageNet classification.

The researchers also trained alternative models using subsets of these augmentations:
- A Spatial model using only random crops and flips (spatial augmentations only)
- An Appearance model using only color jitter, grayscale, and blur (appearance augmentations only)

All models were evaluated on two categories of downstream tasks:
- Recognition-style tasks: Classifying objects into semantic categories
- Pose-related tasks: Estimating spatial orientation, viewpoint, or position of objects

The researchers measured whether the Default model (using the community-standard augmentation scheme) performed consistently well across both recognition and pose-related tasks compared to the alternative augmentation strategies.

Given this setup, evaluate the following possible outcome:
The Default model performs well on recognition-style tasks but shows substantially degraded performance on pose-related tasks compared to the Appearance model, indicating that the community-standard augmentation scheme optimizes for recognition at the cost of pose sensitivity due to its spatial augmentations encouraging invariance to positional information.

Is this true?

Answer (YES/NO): YES